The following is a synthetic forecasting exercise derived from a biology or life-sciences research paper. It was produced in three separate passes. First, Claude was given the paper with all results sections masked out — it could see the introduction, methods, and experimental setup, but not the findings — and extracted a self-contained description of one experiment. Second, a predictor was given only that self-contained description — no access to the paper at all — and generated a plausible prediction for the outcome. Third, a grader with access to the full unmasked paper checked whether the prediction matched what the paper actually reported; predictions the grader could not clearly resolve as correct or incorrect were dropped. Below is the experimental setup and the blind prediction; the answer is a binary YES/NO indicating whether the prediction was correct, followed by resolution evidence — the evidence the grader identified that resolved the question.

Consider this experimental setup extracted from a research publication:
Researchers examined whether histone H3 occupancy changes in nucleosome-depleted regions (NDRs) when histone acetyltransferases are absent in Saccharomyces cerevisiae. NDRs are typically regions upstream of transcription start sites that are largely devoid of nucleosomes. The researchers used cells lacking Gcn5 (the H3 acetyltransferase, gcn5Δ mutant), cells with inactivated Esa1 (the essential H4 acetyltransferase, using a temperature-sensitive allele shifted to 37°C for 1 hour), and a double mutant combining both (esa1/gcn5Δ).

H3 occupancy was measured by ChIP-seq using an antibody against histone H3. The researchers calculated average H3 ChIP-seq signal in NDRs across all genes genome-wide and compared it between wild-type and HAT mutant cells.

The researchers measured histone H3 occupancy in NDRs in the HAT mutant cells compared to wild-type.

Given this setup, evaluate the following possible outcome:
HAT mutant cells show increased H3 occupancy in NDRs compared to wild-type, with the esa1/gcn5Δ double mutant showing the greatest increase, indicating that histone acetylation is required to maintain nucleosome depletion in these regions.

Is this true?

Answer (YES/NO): YES